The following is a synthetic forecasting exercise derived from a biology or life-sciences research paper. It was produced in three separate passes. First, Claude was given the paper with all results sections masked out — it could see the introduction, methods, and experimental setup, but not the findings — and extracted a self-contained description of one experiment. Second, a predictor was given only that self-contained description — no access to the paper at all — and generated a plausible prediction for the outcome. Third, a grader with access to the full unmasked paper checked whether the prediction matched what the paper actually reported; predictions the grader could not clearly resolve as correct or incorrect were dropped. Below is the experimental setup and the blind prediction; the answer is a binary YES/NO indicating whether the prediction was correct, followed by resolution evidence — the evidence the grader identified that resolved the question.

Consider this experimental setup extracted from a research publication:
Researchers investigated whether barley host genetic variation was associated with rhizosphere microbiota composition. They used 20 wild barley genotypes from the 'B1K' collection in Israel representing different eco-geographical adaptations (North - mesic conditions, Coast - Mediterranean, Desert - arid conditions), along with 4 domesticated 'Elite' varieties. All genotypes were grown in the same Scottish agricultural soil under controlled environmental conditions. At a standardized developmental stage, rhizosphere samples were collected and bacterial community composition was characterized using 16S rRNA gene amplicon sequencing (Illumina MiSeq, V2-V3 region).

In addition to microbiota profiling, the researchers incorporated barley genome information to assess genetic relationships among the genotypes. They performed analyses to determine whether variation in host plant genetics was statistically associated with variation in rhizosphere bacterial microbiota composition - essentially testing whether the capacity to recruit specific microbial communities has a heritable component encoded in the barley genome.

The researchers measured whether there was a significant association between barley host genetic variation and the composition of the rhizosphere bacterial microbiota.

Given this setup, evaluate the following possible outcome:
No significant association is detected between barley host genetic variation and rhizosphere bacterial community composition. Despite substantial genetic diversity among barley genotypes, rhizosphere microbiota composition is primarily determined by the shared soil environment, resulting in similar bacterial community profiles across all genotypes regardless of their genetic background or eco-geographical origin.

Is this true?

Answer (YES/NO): NO